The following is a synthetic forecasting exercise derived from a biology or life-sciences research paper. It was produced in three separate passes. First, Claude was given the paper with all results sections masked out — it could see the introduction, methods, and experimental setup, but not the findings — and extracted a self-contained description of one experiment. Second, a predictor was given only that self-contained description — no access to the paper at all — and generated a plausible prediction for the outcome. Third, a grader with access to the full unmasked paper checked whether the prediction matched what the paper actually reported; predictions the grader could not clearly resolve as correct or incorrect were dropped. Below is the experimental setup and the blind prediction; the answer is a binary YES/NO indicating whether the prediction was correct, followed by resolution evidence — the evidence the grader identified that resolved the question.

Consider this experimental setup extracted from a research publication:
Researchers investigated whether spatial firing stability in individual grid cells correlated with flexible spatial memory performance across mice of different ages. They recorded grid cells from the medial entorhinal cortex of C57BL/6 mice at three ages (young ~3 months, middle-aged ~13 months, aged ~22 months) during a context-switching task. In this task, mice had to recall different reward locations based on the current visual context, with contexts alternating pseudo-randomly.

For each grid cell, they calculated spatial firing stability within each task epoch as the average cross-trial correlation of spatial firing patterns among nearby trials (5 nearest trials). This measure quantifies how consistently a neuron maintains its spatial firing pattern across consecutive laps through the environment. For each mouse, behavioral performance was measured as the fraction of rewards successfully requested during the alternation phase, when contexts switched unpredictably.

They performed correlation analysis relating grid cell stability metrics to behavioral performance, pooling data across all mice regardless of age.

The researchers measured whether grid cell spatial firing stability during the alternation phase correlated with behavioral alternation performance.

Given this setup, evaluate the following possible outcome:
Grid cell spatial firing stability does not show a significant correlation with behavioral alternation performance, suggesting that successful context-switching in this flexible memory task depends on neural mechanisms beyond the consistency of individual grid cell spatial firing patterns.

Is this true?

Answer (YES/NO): NO